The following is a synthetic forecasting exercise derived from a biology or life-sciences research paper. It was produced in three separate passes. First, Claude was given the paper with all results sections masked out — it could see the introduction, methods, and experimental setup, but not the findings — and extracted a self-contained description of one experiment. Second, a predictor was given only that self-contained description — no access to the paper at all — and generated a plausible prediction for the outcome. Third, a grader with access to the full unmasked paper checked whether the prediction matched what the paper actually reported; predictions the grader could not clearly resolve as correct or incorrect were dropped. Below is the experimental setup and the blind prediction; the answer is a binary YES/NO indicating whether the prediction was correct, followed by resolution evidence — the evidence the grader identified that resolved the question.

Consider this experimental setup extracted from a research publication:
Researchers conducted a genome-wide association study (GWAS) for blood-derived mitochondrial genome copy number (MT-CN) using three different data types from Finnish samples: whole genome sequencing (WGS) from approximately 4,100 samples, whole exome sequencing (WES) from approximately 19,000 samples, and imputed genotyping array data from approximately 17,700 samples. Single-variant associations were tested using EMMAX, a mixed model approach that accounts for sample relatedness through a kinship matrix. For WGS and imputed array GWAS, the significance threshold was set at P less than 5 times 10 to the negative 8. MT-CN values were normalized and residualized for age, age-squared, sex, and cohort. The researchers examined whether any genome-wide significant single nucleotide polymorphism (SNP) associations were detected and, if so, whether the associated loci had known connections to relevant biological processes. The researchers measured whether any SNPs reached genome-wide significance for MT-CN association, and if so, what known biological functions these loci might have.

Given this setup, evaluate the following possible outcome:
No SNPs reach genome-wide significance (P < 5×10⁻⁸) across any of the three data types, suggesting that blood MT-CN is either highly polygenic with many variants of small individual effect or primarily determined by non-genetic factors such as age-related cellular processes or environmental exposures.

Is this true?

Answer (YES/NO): NO